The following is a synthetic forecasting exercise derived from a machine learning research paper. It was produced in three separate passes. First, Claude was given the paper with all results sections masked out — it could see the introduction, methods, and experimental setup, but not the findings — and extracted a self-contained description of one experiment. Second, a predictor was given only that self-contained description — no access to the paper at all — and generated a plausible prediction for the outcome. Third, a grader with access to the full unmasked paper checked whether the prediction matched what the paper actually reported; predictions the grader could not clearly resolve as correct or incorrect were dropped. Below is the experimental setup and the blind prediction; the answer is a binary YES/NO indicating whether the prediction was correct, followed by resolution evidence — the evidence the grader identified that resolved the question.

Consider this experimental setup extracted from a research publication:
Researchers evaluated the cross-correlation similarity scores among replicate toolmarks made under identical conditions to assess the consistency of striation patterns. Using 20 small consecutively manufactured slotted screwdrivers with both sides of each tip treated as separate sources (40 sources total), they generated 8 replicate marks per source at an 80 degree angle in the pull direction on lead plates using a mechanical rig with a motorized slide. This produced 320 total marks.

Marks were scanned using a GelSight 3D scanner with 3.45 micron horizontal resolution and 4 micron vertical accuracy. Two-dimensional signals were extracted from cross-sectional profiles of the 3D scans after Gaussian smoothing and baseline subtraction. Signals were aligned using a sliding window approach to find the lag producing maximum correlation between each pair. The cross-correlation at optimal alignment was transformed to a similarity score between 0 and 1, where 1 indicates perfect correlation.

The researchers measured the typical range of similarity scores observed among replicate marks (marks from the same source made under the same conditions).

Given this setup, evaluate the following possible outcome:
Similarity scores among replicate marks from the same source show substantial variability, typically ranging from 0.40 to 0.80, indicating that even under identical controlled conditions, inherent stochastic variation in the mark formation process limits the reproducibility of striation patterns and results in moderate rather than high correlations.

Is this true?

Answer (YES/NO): NO